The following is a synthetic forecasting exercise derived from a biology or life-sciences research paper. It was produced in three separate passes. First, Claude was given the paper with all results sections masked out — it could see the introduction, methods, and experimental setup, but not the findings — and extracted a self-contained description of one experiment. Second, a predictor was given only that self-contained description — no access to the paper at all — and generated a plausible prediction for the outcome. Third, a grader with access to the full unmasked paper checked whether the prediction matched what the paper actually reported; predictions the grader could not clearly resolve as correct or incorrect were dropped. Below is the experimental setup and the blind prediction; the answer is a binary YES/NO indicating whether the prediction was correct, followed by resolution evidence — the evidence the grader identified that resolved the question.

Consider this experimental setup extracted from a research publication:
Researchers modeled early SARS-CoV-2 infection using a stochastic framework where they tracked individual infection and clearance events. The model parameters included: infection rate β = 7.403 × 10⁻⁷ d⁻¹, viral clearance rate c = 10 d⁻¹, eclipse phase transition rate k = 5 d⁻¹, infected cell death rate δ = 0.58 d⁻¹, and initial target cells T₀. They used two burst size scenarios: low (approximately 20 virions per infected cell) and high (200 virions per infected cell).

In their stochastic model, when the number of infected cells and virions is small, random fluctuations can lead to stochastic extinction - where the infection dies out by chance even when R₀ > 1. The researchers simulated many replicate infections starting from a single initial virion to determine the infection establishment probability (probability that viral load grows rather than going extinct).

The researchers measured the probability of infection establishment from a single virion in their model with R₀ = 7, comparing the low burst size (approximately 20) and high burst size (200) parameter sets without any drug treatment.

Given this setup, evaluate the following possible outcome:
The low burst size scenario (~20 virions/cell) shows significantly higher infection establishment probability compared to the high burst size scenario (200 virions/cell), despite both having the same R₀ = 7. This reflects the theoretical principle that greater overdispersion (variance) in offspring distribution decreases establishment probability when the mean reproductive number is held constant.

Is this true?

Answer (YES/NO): YES